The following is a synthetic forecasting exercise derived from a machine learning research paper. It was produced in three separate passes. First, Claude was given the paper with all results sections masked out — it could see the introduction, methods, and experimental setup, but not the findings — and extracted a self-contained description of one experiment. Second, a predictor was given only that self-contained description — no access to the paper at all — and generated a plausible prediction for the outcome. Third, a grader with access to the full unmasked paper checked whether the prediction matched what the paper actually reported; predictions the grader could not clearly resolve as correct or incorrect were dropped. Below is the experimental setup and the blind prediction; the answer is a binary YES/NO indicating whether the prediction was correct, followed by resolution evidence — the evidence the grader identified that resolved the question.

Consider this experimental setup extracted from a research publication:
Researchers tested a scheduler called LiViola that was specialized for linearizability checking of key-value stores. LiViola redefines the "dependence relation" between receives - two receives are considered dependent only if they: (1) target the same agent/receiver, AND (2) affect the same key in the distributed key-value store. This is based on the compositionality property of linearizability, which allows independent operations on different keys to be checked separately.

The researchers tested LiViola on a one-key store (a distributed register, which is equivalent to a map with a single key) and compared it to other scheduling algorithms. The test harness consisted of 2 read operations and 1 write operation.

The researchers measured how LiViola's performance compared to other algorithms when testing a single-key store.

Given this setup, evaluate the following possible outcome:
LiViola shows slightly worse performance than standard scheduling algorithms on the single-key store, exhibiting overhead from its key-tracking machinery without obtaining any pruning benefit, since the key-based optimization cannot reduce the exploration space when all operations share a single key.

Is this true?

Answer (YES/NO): NO